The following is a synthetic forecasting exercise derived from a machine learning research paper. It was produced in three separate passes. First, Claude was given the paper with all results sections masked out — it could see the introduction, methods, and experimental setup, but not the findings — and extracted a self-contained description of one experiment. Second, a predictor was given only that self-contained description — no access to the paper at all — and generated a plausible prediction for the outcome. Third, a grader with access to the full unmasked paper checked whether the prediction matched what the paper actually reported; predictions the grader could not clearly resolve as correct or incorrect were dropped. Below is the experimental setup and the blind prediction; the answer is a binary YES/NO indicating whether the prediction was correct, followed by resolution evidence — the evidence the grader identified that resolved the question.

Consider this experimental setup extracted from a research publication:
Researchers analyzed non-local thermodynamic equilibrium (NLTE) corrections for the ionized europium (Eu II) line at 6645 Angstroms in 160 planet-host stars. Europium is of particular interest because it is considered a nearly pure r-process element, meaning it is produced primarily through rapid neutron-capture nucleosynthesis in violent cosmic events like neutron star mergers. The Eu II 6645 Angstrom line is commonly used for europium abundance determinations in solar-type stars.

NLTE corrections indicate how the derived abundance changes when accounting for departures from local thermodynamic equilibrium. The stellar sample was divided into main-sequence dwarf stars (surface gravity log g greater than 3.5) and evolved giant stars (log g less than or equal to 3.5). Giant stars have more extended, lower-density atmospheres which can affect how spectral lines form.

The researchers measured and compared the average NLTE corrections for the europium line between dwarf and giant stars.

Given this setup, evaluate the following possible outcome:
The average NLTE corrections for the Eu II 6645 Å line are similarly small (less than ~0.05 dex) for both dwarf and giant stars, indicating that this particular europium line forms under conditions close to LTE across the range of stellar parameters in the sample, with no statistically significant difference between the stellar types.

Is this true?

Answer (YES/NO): YES